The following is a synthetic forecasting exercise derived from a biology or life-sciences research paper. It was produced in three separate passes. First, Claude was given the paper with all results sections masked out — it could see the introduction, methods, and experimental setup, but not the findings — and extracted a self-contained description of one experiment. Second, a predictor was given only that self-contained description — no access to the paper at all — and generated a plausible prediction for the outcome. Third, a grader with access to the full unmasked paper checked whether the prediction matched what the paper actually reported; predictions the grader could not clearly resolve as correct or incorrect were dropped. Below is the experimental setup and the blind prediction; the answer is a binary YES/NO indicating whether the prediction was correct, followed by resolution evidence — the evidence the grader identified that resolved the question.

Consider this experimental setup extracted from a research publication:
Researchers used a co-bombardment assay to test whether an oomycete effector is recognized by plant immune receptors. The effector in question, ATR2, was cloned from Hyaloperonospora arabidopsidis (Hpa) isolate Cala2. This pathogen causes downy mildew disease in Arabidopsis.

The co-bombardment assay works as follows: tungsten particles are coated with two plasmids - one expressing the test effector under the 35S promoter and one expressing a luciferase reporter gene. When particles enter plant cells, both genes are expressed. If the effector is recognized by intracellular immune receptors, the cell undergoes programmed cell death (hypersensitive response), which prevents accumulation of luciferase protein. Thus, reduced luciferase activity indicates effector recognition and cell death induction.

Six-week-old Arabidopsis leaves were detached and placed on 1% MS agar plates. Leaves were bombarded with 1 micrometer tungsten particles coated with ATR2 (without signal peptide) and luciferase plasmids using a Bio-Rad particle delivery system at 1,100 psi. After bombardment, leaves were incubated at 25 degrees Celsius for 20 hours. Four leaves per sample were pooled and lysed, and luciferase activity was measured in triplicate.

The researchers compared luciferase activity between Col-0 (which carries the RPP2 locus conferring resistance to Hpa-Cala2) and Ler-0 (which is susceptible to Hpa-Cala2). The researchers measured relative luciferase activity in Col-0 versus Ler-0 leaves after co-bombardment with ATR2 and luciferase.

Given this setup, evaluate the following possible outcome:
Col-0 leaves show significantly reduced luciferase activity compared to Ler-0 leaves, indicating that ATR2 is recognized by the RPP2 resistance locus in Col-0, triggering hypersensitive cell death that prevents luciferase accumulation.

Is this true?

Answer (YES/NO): YES